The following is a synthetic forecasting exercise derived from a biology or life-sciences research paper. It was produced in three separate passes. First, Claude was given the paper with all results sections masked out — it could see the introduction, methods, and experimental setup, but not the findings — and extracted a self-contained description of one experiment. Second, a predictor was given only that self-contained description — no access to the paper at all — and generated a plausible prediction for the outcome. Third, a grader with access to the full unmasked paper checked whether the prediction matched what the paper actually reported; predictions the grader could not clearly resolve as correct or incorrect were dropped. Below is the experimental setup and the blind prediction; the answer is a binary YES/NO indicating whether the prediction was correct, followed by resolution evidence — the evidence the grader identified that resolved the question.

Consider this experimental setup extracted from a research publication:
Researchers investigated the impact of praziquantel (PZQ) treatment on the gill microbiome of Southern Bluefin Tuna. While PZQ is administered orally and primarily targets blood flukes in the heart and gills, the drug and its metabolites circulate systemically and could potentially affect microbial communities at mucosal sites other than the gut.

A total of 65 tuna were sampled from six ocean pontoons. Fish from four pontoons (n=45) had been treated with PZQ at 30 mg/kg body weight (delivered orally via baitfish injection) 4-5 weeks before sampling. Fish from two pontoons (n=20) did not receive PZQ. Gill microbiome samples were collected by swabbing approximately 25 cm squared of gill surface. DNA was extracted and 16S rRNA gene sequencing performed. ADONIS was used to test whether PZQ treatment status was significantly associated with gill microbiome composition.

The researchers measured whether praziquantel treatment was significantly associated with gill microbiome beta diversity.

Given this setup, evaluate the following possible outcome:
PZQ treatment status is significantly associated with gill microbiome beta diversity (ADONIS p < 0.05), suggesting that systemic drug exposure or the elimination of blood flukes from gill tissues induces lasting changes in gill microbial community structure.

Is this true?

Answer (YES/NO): YES